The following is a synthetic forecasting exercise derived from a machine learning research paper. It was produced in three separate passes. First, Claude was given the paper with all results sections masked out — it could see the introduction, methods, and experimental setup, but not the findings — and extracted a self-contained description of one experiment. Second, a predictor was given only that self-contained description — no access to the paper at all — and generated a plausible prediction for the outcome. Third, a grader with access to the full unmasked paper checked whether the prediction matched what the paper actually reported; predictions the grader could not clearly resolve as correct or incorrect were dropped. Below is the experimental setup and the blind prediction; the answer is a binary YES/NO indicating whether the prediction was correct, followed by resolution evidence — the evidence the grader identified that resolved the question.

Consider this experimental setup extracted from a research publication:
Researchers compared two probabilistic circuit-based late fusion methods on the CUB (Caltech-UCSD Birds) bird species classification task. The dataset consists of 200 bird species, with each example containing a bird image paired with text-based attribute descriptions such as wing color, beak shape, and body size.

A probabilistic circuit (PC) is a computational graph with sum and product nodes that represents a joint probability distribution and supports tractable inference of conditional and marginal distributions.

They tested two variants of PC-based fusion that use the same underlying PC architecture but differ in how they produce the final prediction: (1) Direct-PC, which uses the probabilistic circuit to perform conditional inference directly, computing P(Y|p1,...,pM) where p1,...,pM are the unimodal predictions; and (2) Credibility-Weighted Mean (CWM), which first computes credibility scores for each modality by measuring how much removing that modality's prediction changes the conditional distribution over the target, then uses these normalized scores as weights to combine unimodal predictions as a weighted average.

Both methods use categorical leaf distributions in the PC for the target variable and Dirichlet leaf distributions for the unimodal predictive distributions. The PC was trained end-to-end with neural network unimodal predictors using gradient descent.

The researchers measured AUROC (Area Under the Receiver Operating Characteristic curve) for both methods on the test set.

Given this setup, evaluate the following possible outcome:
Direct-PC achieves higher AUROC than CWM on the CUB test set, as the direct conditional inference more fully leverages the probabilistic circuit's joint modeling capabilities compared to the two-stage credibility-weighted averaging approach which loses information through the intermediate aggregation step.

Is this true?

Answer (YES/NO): NO